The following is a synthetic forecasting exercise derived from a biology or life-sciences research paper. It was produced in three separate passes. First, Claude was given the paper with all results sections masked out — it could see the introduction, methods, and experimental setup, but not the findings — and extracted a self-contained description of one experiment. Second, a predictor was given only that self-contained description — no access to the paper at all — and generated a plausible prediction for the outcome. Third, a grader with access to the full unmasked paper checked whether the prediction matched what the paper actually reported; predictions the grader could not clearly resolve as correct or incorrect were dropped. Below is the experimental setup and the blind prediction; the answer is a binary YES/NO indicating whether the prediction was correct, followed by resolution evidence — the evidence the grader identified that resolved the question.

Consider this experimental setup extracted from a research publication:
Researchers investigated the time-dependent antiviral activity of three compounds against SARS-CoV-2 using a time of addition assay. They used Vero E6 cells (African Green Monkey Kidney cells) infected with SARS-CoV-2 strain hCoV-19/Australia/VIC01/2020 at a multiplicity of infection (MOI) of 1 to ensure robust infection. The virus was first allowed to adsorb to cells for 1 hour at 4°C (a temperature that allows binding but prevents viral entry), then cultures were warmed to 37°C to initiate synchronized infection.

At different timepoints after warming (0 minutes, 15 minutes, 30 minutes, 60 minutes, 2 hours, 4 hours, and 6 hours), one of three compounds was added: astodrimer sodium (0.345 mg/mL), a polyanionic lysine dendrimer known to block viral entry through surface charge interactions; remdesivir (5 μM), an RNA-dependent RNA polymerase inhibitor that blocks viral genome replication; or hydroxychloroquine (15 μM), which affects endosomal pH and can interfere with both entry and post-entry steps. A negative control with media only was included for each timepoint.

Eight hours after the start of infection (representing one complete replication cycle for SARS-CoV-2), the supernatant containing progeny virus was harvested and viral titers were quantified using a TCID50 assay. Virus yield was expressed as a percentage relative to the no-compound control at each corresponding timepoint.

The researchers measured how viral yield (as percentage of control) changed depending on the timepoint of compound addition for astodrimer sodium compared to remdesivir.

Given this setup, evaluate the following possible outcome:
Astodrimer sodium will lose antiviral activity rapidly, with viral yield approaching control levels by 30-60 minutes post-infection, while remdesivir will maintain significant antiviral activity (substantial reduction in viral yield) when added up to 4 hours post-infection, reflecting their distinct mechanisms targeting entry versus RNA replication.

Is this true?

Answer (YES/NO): NO